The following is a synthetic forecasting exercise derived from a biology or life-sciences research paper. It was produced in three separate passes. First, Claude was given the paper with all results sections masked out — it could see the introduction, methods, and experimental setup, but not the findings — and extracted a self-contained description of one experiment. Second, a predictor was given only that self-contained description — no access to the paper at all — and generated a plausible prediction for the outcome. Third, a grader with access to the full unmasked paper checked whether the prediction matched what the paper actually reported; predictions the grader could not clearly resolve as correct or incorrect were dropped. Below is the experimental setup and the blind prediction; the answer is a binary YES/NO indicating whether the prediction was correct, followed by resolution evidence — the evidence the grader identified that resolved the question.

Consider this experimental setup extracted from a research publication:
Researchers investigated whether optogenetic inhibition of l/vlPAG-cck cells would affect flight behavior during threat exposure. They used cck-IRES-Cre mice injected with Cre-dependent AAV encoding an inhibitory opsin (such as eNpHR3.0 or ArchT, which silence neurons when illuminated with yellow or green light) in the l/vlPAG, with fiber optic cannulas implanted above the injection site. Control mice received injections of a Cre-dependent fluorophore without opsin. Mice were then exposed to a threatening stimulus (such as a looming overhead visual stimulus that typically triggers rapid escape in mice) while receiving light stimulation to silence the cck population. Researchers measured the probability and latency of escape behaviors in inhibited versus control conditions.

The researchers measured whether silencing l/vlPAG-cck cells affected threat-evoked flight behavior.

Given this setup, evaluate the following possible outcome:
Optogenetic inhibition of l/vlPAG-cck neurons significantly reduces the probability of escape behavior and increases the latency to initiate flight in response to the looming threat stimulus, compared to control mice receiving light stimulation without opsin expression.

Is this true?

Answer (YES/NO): NO